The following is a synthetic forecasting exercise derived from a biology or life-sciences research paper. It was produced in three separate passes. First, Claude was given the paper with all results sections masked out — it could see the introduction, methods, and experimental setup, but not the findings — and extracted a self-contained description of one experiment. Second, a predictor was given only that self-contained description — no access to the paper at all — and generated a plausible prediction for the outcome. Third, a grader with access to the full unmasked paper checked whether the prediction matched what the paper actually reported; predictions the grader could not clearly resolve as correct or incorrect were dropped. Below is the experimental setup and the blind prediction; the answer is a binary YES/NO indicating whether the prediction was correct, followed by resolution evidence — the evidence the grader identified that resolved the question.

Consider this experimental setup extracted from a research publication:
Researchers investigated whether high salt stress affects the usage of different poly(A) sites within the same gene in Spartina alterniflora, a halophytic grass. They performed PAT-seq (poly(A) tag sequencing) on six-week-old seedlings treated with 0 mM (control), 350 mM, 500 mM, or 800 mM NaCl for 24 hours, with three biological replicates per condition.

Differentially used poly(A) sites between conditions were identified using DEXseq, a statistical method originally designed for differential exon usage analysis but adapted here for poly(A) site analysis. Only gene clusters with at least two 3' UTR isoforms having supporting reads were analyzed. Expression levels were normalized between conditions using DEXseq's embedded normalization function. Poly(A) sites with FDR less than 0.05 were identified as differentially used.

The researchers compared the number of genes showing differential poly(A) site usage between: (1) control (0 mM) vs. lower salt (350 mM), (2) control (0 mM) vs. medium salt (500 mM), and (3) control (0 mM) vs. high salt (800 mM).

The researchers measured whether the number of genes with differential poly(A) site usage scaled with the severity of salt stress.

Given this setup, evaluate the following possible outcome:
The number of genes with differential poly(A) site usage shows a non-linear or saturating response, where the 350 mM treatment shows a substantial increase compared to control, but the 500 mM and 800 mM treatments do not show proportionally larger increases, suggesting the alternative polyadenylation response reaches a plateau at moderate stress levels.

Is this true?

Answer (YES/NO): NO